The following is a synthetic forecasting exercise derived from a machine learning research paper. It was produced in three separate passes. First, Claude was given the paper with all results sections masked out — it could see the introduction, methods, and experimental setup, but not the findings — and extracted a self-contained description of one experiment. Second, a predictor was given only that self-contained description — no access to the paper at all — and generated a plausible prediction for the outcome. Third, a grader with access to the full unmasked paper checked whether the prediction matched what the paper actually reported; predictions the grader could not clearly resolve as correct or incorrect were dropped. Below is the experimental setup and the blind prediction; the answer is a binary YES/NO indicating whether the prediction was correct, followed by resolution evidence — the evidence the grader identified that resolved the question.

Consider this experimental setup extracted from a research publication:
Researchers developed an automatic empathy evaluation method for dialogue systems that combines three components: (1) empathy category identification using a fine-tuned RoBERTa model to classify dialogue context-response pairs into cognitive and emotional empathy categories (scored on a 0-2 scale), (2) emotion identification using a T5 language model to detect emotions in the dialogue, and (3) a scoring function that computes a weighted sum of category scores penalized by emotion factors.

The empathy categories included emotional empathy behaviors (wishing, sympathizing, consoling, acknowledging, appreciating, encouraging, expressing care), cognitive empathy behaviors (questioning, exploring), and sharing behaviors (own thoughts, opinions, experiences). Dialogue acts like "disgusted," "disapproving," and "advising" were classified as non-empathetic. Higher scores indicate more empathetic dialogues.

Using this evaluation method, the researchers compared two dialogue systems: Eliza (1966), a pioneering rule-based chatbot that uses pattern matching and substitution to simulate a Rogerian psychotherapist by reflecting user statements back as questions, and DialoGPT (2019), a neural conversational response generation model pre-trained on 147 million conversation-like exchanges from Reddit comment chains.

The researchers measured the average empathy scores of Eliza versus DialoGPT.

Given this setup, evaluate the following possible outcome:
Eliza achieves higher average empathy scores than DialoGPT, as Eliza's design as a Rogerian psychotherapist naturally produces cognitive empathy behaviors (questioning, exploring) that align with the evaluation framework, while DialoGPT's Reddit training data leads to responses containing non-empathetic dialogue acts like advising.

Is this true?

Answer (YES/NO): YES